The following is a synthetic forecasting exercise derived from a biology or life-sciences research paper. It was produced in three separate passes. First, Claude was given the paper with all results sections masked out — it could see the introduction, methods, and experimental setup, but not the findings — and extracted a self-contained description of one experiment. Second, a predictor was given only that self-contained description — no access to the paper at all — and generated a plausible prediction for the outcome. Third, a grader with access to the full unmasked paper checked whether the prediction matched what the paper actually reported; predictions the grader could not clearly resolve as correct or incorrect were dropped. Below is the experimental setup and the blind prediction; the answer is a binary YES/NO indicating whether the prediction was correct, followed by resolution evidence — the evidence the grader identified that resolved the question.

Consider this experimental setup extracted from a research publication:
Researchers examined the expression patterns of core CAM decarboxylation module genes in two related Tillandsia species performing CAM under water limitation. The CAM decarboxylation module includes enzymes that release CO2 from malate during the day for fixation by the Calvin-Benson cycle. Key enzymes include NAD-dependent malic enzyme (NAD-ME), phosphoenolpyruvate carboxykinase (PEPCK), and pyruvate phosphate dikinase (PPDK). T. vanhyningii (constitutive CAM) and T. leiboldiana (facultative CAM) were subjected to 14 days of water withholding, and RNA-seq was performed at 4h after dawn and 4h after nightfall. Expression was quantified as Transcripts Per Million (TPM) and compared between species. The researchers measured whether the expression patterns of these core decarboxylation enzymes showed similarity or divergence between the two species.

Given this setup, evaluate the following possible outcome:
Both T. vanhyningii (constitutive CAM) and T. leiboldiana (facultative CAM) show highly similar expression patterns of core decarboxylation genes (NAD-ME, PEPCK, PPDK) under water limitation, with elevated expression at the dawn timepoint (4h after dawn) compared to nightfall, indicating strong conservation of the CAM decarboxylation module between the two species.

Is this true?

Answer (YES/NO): NO